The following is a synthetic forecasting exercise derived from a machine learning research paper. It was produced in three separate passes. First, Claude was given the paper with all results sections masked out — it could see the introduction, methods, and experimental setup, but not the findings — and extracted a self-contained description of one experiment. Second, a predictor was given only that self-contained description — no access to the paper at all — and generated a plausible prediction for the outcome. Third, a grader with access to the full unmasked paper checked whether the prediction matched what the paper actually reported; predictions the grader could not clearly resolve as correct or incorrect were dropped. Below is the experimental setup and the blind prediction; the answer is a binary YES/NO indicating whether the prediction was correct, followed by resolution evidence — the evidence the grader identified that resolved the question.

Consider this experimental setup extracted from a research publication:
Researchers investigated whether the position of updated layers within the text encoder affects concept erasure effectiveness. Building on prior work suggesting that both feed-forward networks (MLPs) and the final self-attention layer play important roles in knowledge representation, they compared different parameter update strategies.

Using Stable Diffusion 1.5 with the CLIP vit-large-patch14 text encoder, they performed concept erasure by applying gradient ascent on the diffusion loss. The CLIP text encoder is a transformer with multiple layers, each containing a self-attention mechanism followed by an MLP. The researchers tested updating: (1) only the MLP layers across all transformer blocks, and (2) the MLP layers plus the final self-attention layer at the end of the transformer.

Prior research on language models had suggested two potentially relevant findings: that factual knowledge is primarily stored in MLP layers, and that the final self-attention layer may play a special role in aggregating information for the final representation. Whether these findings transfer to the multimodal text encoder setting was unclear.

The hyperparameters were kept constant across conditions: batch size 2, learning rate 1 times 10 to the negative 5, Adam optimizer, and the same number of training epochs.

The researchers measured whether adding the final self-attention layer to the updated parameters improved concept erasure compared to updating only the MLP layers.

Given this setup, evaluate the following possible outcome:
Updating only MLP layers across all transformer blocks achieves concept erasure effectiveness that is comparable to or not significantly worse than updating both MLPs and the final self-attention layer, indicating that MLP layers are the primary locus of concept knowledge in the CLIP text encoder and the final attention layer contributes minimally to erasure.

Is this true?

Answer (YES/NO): NO